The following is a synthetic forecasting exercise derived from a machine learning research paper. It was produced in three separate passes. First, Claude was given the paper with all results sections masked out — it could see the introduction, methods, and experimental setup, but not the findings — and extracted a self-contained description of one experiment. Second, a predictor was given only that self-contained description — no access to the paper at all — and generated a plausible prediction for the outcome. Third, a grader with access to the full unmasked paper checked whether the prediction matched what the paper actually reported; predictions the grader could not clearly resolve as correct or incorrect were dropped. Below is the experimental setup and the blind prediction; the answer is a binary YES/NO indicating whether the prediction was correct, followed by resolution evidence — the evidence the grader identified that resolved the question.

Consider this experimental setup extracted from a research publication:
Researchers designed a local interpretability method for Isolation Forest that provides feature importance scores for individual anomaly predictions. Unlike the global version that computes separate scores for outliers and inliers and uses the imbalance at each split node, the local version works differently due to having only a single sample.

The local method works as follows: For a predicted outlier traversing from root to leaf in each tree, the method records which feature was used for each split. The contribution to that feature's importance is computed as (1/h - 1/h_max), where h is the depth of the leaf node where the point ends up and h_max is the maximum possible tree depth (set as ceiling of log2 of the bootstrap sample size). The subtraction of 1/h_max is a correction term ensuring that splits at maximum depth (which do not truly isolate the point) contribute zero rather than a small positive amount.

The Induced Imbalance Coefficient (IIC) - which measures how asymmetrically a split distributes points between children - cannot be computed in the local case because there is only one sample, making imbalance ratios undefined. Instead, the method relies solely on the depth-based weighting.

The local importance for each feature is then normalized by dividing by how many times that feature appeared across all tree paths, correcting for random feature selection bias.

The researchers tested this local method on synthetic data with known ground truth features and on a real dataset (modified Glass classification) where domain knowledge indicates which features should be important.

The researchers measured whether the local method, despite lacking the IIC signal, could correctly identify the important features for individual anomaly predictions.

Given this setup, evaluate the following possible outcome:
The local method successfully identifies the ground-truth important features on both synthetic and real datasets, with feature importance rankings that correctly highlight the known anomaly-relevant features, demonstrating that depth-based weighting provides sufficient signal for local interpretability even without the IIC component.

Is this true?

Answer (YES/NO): YES